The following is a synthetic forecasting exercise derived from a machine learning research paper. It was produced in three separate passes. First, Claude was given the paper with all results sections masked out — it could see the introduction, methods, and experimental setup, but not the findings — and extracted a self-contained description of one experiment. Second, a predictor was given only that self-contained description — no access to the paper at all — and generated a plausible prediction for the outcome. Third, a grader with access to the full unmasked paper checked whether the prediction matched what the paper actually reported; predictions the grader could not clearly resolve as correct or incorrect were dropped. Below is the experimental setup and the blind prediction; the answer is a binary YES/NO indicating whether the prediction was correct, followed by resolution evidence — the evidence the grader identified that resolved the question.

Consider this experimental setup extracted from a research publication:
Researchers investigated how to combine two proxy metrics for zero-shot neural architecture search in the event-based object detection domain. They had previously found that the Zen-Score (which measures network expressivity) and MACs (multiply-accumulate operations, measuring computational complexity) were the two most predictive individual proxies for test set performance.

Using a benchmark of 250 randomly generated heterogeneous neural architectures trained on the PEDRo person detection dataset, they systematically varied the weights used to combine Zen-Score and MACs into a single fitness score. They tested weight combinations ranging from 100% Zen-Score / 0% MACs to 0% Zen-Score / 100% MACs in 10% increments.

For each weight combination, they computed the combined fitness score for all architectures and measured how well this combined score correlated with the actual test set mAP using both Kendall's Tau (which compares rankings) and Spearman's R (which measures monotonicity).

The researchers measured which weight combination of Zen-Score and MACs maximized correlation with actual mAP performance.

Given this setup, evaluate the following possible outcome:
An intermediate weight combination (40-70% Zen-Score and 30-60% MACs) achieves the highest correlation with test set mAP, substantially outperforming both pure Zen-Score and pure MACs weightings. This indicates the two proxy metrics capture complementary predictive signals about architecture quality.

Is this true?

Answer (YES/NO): YES